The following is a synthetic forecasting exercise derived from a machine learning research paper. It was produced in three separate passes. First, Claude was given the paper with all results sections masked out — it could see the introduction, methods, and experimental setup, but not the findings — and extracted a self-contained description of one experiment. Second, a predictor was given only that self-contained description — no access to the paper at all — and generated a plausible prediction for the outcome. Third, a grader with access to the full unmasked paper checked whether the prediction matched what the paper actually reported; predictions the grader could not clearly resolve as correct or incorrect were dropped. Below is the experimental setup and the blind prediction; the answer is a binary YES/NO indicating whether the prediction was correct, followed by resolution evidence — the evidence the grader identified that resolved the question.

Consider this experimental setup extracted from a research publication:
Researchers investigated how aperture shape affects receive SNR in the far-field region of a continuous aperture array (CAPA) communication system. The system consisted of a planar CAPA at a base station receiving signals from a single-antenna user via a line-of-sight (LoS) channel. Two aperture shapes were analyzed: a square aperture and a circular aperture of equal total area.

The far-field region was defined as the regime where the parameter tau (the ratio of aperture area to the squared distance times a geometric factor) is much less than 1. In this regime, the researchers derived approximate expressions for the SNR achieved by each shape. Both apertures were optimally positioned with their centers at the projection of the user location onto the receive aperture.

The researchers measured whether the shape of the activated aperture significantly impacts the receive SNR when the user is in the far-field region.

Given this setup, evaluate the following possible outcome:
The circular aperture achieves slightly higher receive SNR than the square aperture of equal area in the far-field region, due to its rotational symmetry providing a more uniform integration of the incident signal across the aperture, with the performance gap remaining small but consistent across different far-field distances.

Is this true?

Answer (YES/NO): NO